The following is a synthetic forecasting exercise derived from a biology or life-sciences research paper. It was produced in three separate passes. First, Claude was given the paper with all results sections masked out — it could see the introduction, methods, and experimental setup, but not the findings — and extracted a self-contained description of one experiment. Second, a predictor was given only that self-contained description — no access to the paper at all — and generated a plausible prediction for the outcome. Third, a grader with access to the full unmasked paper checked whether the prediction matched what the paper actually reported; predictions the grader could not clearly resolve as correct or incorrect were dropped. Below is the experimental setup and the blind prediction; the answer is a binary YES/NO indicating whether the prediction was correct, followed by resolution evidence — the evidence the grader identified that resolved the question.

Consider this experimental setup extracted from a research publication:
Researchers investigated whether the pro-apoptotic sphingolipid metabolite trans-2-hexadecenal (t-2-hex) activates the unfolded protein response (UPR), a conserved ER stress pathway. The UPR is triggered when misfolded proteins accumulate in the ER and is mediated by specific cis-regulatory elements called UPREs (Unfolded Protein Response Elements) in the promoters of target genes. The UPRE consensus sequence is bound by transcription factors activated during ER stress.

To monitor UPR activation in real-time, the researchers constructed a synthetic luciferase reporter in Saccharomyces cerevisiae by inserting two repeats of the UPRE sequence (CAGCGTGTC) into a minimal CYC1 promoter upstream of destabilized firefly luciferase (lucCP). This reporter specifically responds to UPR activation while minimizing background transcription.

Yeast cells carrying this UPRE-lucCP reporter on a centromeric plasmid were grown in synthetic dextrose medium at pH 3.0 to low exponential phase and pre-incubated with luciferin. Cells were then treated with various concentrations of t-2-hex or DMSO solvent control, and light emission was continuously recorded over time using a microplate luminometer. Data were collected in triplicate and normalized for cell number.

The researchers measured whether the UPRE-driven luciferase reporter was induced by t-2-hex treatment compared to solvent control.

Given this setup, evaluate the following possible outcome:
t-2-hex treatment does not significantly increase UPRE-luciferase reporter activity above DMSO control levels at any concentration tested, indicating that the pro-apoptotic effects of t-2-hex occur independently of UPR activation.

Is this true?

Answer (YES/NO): NO